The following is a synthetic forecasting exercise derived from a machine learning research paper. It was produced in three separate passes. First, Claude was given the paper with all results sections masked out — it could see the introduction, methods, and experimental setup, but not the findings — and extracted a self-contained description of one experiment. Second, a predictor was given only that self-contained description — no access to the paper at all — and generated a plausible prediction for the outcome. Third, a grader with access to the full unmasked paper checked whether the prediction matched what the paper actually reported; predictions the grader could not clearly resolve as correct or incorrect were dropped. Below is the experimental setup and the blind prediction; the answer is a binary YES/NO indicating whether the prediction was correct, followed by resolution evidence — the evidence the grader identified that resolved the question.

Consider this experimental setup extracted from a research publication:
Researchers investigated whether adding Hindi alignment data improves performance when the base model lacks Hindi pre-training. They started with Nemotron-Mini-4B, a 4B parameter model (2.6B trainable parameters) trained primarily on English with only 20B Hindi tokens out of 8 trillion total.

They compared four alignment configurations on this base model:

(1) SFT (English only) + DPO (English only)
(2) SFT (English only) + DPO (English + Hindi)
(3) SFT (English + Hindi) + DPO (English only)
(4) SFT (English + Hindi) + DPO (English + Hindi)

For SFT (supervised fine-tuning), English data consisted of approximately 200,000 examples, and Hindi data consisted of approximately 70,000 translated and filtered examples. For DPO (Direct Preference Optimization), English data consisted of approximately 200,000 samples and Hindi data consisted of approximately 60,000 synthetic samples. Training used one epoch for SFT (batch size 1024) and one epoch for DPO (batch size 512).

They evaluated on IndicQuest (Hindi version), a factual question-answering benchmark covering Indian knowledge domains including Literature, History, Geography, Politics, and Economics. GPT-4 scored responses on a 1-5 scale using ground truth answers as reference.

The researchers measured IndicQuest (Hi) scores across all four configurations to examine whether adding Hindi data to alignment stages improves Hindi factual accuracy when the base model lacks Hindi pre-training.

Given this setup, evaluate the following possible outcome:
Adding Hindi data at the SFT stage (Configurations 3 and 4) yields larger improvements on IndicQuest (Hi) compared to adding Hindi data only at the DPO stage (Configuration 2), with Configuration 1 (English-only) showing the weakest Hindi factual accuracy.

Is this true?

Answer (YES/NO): YES